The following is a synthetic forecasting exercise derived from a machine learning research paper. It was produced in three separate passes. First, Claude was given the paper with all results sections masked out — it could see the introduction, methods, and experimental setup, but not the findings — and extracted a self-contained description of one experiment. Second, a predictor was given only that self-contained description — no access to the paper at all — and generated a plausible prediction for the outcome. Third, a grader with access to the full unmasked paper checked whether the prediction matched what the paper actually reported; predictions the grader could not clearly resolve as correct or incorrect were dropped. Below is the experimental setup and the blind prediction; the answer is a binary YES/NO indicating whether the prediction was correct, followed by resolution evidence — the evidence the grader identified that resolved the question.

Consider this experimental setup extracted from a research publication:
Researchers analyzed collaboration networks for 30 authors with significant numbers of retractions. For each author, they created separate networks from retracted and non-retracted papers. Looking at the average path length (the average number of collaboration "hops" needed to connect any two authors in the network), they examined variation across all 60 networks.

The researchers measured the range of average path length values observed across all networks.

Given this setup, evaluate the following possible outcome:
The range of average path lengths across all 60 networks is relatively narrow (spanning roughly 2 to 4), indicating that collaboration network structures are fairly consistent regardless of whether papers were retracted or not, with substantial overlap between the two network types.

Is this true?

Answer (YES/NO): NO